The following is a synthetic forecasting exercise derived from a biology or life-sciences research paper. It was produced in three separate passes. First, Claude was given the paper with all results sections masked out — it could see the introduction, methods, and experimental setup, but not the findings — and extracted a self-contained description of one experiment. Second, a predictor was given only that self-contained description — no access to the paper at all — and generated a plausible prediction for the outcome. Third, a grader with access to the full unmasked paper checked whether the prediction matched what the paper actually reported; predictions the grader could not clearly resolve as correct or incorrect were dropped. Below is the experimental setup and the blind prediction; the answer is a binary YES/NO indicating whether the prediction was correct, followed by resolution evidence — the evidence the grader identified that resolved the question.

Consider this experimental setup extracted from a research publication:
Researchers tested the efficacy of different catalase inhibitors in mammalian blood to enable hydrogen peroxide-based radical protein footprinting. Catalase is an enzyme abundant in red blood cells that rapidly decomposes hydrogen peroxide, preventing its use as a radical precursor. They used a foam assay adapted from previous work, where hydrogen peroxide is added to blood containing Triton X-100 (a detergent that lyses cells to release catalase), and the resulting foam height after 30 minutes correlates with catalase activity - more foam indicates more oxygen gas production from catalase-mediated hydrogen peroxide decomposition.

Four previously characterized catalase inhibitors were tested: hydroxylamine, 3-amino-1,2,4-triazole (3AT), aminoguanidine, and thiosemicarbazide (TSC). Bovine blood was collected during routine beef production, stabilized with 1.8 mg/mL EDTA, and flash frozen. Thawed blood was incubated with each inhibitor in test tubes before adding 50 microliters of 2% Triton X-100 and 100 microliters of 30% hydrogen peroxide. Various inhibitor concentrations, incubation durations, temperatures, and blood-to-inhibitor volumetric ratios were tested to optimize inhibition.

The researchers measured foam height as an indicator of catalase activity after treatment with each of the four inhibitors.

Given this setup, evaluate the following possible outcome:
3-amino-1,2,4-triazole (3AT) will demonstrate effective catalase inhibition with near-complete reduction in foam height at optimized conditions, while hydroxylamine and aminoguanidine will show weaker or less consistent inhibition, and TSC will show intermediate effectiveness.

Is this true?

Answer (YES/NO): NO